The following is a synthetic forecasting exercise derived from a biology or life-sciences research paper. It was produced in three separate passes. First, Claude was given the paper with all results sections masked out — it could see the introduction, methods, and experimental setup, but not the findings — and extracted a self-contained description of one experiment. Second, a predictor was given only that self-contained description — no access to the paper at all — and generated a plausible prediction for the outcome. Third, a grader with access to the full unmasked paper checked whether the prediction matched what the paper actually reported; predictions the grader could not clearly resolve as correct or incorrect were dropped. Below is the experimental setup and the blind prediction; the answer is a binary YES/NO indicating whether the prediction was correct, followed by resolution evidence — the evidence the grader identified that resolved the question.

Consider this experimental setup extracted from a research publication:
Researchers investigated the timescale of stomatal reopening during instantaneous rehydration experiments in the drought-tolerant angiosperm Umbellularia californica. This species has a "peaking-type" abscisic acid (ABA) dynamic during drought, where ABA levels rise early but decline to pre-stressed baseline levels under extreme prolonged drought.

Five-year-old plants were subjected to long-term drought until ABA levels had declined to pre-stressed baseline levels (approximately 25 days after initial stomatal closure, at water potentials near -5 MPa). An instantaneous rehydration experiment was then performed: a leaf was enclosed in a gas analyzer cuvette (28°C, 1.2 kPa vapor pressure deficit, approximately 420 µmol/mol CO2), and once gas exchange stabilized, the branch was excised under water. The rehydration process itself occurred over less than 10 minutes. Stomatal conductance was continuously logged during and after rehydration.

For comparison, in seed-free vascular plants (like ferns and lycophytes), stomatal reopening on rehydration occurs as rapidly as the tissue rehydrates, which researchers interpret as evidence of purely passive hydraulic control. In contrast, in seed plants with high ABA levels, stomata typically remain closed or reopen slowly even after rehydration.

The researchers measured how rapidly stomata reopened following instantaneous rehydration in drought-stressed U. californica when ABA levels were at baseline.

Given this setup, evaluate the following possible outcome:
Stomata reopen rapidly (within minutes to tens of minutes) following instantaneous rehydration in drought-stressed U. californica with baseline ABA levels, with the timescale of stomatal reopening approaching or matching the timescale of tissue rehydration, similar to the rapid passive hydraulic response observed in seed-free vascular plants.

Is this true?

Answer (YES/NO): YES